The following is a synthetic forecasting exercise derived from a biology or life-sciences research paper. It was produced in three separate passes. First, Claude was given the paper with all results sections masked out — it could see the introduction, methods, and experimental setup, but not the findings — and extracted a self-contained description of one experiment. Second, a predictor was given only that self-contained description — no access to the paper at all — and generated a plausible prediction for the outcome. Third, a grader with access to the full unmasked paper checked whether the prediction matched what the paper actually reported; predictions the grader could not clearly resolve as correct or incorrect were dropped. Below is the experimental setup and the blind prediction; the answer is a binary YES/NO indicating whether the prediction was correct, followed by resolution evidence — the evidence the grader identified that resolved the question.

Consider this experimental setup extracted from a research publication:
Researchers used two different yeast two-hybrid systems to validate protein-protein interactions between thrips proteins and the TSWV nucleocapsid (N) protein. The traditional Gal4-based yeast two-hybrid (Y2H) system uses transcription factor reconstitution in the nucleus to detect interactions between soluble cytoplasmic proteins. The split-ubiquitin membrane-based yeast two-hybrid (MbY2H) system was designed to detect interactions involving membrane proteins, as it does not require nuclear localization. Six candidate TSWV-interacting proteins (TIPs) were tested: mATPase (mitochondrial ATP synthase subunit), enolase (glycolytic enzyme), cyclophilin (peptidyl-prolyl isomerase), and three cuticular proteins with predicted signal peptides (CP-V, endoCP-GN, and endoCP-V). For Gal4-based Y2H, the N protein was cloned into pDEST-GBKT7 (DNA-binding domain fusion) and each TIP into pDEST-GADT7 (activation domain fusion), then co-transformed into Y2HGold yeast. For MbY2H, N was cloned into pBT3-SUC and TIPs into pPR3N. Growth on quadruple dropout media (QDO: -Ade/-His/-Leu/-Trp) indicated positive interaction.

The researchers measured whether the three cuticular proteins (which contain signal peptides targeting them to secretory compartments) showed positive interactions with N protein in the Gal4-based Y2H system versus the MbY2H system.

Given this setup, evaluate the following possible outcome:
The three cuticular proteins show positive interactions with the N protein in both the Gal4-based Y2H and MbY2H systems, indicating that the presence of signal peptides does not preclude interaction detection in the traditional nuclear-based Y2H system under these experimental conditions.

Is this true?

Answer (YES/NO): YES